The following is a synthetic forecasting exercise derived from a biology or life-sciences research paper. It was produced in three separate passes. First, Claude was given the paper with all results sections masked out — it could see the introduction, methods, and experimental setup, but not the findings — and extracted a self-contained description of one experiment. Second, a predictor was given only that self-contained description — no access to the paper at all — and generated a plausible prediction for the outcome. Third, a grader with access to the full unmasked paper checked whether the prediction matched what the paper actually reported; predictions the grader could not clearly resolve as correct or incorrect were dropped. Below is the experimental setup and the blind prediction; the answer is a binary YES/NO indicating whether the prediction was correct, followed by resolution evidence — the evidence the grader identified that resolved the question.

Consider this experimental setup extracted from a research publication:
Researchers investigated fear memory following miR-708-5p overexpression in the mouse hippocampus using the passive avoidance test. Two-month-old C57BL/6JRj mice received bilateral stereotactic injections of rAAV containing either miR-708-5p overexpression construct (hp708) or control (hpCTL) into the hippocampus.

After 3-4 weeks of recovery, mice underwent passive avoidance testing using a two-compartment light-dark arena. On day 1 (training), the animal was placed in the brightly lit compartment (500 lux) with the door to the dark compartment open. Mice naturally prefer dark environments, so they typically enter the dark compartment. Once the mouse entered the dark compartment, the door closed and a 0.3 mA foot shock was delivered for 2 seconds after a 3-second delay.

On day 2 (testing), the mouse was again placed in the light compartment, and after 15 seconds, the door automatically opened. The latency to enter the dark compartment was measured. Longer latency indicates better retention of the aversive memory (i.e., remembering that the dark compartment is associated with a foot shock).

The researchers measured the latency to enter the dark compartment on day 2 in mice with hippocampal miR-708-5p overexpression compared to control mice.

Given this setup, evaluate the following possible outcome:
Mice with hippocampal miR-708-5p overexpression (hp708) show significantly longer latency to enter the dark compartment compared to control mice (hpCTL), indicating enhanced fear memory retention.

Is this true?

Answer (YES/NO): NO